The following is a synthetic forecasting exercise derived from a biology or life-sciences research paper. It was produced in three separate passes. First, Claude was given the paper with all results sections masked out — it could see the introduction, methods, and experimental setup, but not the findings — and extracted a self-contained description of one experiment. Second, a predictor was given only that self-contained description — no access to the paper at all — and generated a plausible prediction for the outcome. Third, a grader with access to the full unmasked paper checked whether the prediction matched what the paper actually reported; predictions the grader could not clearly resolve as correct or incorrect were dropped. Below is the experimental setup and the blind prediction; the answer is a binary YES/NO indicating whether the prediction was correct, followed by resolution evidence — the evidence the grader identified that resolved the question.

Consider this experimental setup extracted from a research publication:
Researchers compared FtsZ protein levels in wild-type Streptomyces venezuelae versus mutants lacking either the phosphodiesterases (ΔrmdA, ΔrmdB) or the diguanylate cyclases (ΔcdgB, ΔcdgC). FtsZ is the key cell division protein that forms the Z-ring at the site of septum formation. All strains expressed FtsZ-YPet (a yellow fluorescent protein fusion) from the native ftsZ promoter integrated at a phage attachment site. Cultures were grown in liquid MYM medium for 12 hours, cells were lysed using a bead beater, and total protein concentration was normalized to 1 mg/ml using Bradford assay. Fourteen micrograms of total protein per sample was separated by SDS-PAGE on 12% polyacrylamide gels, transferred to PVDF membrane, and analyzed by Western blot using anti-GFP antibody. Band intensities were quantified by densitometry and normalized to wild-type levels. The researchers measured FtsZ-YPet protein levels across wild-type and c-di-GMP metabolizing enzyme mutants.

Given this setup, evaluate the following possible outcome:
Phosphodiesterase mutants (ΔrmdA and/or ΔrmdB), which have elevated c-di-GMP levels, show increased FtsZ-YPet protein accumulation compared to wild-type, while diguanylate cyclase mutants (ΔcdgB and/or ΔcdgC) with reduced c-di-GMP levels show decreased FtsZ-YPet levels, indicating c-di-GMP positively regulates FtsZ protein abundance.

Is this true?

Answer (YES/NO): NO